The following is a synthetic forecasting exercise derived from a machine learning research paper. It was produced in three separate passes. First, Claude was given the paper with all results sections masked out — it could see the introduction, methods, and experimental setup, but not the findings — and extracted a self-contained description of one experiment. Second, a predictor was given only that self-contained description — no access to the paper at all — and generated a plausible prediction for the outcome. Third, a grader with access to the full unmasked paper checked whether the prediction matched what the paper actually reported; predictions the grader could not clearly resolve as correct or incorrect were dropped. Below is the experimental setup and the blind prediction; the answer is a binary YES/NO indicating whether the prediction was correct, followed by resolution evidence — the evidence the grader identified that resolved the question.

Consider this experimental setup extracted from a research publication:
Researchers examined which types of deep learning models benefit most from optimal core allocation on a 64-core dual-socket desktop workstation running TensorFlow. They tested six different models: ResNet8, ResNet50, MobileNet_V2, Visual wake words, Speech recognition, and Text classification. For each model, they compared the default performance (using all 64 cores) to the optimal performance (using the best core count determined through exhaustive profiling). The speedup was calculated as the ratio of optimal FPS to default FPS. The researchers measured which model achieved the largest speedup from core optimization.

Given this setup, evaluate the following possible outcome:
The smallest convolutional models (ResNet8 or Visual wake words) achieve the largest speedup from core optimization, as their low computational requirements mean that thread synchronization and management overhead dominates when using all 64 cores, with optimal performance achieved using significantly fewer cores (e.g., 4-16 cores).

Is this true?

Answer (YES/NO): NO